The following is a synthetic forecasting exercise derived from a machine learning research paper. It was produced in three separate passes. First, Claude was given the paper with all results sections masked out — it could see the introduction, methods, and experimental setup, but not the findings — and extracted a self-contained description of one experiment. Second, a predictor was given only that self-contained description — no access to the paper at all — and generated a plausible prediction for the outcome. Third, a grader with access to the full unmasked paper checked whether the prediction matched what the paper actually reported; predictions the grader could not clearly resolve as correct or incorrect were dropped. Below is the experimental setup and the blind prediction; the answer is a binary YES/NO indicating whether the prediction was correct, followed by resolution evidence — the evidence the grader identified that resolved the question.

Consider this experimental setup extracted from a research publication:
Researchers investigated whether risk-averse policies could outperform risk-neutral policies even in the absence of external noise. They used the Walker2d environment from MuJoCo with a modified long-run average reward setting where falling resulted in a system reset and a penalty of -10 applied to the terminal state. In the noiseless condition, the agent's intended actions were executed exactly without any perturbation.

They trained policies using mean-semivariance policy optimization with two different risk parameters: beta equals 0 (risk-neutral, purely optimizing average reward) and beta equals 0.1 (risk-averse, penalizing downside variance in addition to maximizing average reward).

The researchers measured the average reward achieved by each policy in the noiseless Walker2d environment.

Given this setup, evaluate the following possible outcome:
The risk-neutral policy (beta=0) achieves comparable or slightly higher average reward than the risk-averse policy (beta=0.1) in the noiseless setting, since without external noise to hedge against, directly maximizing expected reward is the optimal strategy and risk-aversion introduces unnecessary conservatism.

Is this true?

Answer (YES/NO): NO